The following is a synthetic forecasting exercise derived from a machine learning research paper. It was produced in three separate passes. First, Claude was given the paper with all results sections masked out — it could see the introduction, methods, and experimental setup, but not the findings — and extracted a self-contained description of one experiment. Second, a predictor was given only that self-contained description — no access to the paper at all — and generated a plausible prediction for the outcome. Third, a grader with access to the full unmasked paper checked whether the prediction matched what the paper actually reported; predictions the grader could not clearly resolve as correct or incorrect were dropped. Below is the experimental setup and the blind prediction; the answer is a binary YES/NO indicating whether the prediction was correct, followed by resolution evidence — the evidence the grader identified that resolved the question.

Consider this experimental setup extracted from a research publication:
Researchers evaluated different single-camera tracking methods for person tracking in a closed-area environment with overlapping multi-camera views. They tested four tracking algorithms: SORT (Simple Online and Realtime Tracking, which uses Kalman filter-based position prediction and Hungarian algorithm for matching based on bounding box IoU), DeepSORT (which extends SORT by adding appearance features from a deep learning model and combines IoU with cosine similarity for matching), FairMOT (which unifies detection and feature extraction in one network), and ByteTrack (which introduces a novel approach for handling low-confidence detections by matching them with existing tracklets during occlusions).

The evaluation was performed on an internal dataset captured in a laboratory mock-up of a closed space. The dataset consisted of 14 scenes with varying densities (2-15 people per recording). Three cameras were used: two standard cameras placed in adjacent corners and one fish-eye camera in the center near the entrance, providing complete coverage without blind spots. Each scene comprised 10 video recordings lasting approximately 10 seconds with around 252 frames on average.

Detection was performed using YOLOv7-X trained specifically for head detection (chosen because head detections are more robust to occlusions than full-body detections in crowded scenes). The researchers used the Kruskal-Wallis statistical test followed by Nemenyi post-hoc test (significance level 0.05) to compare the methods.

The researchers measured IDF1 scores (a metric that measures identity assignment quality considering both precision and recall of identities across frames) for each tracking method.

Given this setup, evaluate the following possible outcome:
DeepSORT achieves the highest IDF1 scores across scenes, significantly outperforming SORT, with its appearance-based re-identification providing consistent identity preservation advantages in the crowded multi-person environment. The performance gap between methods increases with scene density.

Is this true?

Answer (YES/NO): NO